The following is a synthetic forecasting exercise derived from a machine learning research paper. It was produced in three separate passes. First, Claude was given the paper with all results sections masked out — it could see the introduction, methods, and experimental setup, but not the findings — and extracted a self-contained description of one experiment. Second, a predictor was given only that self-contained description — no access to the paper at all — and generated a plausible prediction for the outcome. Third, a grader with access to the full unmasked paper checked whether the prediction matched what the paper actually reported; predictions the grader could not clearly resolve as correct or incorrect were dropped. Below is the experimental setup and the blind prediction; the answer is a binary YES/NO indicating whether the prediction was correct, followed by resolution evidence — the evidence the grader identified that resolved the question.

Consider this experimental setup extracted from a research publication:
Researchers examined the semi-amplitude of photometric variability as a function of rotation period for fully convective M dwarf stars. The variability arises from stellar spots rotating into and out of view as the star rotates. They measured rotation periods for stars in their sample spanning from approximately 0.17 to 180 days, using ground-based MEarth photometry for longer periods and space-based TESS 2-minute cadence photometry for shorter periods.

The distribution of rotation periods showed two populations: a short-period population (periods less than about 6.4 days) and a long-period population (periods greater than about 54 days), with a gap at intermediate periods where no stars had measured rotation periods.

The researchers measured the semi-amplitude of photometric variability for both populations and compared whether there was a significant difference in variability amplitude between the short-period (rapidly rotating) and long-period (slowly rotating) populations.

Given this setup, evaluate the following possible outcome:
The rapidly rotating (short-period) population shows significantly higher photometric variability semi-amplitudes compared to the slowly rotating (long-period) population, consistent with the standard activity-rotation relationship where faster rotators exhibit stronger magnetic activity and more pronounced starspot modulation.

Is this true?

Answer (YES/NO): NO